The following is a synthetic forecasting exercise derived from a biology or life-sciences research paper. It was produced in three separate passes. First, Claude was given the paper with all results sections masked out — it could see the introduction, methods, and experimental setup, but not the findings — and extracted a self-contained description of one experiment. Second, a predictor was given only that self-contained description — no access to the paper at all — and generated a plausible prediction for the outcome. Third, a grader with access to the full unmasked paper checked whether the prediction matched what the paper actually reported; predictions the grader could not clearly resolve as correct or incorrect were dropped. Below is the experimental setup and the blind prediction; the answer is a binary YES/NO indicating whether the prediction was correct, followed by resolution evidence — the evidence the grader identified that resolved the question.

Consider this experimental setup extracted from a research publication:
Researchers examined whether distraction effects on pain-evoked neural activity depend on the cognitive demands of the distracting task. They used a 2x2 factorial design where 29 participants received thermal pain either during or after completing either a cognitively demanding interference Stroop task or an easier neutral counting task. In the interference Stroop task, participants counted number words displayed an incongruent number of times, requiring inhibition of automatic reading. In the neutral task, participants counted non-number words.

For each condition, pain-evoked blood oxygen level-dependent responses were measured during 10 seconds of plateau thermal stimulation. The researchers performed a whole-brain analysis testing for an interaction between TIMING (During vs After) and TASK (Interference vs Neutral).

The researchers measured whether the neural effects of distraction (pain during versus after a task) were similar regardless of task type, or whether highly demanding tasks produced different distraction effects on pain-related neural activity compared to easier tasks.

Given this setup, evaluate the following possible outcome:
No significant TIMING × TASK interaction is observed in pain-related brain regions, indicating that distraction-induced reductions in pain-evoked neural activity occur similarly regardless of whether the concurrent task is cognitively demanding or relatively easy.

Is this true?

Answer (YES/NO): YES